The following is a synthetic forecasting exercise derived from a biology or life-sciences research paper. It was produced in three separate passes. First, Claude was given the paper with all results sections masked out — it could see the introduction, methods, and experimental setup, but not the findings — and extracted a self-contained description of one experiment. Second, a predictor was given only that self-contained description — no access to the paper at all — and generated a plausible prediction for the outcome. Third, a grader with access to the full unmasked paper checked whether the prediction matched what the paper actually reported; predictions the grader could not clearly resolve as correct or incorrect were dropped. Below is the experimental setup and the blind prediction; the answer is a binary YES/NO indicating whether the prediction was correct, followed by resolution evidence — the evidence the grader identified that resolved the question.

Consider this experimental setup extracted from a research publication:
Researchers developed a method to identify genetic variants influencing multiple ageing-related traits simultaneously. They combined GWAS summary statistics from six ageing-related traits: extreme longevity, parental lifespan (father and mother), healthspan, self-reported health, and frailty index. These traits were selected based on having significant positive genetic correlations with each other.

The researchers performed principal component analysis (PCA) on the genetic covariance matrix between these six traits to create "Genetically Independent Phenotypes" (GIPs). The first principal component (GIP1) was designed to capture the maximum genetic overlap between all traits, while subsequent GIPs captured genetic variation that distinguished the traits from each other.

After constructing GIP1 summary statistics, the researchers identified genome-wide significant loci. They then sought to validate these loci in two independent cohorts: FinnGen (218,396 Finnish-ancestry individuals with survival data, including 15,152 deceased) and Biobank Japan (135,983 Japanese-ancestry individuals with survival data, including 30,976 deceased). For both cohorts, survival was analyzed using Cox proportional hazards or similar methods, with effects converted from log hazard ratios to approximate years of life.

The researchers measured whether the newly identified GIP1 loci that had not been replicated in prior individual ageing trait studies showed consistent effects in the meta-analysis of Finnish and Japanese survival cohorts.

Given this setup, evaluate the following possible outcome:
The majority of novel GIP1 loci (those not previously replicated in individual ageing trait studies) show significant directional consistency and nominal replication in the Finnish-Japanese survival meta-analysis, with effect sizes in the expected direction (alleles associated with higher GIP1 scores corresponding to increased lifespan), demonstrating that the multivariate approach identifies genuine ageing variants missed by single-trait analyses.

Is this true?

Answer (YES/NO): NO